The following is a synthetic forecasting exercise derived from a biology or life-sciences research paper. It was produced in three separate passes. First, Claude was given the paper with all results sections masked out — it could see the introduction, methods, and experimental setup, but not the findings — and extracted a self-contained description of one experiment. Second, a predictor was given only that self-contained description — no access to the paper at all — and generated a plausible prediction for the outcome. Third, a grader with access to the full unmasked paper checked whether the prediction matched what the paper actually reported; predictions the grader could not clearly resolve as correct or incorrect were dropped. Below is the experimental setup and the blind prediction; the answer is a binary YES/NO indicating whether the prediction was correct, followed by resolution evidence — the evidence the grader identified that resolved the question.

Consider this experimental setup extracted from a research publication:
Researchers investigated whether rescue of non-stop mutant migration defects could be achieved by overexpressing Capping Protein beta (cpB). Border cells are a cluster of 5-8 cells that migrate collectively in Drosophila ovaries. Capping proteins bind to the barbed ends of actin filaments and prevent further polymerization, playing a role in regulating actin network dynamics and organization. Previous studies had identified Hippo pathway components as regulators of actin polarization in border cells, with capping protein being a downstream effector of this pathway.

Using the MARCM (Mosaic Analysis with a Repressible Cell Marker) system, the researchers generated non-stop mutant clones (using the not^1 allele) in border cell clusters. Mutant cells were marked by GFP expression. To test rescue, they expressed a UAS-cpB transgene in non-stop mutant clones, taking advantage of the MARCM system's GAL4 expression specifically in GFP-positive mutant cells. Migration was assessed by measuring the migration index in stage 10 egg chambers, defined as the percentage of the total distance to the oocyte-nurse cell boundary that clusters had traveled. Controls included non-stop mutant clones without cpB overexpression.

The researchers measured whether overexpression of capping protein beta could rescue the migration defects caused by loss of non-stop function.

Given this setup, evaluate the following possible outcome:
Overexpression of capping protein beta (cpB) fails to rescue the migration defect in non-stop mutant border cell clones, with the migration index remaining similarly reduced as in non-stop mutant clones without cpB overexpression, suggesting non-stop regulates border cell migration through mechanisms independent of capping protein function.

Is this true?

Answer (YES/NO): NO